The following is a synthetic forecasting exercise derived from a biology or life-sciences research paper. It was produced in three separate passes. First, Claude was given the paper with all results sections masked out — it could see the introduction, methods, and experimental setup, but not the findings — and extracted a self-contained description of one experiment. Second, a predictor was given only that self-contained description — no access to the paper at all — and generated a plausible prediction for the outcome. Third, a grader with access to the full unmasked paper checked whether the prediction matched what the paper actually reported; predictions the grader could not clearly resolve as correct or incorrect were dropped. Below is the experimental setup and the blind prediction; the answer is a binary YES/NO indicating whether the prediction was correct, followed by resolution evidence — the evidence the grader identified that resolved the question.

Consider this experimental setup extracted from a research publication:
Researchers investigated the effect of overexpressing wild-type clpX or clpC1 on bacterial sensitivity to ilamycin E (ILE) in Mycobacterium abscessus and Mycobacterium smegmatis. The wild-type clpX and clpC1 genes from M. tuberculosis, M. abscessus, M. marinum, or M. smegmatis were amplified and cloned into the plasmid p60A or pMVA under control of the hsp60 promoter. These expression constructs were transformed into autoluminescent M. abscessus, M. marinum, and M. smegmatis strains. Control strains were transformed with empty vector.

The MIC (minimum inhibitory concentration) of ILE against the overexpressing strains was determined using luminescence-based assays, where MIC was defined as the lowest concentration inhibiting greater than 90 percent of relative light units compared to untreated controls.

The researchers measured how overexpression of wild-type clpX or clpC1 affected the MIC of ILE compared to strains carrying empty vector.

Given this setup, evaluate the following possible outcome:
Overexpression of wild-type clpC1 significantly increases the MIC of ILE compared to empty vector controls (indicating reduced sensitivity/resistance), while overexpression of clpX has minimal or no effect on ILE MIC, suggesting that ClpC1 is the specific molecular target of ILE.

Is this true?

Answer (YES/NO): NO